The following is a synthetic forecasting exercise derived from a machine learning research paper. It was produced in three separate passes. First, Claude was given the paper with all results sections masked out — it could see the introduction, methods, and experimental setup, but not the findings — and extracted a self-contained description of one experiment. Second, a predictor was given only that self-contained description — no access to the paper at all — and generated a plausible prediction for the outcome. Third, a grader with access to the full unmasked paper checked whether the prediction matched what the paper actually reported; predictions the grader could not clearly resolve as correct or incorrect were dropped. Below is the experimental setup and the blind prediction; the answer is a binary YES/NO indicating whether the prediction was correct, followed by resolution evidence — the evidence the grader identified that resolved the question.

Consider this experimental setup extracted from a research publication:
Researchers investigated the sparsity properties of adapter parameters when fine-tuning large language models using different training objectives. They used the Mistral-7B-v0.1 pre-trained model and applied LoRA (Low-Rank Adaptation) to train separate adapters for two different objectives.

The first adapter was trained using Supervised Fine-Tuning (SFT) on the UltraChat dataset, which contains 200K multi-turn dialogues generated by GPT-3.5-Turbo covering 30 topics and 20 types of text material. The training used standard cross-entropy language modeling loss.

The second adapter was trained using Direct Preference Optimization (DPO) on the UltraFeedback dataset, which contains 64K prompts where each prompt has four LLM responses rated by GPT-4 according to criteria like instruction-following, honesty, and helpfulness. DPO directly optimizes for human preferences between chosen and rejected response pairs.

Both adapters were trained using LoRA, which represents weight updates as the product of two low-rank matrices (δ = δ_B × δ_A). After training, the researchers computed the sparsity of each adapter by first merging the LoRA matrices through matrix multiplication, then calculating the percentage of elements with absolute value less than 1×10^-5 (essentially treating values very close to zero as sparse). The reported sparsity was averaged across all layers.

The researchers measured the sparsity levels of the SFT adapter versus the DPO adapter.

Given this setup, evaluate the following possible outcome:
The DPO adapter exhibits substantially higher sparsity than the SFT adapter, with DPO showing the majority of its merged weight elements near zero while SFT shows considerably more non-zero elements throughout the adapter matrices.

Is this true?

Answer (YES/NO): YES